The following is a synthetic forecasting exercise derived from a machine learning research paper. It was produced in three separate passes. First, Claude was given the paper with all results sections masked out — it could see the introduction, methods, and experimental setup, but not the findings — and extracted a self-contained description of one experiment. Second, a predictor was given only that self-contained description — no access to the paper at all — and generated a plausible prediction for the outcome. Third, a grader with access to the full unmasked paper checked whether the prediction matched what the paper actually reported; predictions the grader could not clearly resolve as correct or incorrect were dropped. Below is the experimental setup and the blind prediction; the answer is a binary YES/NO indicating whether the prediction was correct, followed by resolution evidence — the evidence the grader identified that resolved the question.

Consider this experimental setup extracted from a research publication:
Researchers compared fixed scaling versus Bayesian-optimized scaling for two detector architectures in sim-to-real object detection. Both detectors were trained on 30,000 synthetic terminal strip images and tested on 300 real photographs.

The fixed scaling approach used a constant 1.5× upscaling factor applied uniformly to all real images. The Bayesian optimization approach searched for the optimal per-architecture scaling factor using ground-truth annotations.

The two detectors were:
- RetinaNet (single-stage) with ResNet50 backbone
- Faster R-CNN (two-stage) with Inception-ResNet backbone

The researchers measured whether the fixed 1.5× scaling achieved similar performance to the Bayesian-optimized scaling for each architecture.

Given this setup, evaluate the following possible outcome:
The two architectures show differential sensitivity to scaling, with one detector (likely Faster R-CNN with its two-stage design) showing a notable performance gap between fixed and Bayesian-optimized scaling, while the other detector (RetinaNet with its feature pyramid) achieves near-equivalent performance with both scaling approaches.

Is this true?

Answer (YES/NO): NO